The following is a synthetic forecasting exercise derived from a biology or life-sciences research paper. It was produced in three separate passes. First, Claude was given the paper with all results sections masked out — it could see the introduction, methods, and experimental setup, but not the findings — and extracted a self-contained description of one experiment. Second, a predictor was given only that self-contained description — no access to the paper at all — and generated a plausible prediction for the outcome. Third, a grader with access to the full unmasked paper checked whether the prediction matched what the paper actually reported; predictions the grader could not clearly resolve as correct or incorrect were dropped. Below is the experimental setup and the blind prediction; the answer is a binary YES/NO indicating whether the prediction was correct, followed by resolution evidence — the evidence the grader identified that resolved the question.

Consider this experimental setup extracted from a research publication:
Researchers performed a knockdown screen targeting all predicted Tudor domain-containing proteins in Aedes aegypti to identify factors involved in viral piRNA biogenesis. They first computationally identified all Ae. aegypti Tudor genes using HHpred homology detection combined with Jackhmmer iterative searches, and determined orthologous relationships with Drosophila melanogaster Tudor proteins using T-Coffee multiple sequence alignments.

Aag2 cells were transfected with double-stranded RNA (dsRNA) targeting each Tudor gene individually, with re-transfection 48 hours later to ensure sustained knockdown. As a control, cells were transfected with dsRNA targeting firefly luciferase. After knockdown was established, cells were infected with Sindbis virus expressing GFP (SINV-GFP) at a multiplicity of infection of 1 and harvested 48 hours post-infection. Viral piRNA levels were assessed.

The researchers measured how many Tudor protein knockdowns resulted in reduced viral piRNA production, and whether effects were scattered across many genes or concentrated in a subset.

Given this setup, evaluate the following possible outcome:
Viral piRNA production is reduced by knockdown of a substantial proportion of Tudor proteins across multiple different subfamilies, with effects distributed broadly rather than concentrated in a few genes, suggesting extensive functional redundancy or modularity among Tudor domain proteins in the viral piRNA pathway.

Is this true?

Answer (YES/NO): NO